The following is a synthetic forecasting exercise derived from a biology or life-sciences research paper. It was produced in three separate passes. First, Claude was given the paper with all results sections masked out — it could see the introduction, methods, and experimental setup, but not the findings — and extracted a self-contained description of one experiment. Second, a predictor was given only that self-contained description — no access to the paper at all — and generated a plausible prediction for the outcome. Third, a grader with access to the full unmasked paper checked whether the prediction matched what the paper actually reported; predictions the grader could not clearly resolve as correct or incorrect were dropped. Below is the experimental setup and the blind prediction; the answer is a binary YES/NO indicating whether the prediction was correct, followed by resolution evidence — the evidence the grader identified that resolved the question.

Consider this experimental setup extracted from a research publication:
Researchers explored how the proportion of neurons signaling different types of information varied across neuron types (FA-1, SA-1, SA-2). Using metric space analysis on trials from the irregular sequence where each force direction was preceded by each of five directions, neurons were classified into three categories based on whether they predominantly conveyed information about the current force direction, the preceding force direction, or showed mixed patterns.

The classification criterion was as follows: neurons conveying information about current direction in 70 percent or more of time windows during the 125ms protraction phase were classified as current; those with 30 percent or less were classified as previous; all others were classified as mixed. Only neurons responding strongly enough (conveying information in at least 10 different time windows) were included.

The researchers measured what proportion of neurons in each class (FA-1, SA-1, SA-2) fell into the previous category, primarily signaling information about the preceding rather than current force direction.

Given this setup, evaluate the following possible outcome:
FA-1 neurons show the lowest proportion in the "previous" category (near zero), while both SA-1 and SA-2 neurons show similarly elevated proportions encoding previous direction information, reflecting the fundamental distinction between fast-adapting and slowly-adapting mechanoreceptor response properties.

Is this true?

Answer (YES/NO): NO